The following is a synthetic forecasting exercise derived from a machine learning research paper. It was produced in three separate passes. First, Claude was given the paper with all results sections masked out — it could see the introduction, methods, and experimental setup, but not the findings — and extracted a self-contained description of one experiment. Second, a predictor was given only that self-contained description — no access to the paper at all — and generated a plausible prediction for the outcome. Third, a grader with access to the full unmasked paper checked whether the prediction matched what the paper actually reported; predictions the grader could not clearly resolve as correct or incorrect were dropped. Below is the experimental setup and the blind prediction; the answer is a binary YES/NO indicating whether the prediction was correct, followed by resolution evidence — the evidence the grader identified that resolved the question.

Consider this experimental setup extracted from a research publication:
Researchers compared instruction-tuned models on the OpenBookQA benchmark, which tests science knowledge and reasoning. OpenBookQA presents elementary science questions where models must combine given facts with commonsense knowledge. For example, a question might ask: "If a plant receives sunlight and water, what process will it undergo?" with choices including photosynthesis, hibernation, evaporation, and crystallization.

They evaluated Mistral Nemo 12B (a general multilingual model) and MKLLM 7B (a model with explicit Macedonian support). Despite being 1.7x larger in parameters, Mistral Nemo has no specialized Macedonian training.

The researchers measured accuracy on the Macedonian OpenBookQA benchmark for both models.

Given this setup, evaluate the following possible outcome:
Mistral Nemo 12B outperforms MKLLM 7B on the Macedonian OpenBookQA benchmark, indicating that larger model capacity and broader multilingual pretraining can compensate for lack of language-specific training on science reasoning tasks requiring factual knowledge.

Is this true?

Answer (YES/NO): NO